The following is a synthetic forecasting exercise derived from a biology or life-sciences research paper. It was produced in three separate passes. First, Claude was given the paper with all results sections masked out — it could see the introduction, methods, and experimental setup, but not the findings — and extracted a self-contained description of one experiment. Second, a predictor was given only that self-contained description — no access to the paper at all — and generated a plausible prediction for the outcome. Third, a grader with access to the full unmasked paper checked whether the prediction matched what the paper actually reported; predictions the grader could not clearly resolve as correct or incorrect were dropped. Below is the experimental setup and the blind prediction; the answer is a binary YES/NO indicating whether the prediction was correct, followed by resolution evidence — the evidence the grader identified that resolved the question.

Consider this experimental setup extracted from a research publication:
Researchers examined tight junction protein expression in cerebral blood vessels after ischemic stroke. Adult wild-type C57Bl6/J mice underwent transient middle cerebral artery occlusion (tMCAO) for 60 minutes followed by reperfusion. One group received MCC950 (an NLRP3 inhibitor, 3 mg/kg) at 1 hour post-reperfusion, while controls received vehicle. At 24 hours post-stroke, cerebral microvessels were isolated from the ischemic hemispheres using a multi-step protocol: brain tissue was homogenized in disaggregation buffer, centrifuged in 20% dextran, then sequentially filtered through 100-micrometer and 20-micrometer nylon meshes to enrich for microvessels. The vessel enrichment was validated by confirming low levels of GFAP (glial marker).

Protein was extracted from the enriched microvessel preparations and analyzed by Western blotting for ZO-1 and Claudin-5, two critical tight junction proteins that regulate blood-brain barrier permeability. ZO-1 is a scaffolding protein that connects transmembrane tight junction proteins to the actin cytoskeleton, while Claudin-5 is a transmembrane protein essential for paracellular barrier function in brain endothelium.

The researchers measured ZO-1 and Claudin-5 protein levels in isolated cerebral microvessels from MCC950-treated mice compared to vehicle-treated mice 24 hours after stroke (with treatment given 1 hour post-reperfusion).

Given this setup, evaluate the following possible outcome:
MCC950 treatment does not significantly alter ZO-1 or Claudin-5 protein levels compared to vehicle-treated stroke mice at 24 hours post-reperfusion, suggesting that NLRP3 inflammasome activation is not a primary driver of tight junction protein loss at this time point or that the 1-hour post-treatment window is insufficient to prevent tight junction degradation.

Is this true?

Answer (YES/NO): NO